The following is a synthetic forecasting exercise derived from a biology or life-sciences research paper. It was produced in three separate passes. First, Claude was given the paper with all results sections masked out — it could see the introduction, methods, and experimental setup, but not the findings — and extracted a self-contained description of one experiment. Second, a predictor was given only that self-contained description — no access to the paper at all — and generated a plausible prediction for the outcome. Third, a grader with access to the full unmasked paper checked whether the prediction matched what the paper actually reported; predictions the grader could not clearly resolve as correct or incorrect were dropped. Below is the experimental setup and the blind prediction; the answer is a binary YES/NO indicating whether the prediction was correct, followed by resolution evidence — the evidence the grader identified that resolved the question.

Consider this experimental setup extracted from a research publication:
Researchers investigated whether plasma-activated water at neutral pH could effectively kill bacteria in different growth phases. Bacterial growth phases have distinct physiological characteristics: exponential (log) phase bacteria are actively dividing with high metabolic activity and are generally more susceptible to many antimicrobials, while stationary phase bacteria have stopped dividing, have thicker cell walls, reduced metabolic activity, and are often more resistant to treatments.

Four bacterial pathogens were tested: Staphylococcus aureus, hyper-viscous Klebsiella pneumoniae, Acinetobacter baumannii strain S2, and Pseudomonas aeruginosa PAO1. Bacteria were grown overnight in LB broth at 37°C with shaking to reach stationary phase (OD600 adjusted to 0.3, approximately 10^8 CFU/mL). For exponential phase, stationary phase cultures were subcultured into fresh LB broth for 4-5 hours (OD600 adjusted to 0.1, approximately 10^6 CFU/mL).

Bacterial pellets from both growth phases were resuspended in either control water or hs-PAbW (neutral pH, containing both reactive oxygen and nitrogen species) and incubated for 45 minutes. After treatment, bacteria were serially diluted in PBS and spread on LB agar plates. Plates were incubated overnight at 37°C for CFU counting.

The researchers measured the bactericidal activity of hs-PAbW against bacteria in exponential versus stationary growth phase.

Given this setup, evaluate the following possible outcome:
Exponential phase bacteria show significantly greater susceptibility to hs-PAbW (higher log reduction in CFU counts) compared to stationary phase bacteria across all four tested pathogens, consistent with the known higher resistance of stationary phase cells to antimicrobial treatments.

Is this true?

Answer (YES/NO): YES